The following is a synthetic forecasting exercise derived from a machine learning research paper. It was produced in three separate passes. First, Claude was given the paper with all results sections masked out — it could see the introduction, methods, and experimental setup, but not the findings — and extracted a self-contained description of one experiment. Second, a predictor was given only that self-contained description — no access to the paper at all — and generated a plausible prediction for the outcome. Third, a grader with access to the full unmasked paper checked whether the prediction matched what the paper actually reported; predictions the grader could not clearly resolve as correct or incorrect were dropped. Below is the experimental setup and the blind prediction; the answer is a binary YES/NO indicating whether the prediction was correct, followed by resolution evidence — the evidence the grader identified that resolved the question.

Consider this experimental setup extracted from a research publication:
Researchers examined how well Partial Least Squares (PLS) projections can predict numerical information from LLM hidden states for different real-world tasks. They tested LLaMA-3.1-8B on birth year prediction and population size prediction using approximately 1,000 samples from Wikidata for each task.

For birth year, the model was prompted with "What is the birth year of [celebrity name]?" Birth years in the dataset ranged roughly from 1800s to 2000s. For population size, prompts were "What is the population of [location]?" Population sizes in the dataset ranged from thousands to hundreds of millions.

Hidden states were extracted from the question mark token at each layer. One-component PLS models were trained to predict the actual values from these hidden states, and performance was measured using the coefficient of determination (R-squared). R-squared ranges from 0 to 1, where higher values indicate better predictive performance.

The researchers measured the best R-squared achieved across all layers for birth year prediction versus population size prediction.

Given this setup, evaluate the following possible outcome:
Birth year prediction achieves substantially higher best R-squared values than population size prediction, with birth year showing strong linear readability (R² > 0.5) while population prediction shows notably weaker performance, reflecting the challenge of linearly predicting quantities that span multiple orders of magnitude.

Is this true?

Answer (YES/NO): YES